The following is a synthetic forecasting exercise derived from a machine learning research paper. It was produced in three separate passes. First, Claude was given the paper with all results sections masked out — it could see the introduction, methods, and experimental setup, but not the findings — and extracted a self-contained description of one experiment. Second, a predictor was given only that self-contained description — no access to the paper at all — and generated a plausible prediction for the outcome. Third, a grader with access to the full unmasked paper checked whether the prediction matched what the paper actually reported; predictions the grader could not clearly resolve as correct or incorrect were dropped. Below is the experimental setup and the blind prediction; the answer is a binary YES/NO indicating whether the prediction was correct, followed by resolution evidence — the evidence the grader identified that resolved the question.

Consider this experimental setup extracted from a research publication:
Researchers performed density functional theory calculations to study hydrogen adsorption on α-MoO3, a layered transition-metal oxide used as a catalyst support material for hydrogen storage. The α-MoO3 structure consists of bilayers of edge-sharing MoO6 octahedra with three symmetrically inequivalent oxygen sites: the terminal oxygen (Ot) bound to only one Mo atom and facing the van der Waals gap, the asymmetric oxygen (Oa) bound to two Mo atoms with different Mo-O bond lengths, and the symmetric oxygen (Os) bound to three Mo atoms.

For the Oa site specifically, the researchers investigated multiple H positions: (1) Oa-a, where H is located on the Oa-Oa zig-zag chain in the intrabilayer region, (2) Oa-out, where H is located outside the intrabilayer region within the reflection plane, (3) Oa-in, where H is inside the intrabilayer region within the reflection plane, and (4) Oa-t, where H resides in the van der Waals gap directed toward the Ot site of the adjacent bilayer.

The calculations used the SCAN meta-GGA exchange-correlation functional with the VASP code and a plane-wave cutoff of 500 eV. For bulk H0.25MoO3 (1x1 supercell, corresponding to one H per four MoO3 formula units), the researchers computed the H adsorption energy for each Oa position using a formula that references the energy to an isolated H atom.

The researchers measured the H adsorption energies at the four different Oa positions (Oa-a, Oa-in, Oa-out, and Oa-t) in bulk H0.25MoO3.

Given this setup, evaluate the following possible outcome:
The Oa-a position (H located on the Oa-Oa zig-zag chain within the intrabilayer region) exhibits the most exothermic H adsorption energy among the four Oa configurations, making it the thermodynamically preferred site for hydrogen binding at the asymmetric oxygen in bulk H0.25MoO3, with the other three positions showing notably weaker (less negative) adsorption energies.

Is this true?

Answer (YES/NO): YES